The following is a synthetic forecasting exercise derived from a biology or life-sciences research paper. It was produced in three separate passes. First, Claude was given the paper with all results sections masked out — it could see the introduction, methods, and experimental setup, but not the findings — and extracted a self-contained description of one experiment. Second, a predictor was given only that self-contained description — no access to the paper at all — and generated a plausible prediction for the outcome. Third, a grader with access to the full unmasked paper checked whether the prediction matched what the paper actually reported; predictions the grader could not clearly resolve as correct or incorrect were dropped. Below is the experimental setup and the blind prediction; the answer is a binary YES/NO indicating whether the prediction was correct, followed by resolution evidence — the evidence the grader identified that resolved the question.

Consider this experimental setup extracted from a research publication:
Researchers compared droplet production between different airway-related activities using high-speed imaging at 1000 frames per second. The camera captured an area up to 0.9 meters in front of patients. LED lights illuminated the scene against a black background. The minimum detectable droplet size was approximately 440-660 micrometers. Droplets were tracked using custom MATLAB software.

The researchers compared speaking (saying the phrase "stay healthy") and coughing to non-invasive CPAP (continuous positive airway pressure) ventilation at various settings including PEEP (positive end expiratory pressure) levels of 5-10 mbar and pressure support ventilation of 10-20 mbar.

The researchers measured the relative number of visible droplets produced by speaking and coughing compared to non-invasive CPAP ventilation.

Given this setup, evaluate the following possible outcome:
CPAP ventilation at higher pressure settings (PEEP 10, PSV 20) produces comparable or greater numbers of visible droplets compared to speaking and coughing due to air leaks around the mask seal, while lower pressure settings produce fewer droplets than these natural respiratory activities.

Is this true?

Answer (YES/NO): NO